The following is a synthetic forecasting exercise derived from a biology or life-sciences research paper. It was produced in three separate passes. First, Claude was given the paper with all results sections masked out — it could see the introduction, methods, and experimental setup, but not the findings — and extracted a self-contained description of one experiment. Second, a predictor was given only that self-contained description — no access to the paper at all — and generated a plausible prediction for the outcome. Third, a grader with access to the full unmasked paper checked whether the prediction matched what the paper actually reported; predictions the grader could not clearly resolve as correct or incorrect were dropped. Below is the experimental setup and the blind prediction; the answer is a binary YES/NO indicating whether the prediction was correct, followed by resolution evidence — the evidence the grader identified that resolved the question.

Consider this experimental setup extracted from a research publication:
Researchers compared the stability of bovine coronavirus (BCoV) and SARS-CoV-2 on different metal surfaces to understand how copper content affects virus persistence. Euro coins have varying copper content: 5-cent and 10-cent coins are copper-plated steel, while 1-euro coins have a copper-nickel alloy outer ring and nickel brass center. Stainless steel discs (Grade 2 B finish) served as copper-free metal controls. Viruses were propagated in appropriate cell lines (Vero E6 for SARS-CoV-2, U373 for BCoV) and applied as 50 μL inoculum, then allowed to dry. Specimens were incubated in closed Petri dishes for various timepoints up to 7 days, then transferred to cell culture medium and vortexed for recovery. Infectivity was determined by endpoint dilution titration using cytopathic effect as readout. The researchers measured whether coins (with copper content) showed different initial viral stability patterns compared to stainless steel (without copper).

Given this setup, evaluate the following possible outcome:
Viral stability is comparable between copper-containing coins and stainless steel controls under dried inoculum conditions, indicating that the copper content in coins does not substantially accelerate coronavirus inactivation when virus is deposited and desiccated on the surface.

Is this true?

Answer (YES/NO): NO